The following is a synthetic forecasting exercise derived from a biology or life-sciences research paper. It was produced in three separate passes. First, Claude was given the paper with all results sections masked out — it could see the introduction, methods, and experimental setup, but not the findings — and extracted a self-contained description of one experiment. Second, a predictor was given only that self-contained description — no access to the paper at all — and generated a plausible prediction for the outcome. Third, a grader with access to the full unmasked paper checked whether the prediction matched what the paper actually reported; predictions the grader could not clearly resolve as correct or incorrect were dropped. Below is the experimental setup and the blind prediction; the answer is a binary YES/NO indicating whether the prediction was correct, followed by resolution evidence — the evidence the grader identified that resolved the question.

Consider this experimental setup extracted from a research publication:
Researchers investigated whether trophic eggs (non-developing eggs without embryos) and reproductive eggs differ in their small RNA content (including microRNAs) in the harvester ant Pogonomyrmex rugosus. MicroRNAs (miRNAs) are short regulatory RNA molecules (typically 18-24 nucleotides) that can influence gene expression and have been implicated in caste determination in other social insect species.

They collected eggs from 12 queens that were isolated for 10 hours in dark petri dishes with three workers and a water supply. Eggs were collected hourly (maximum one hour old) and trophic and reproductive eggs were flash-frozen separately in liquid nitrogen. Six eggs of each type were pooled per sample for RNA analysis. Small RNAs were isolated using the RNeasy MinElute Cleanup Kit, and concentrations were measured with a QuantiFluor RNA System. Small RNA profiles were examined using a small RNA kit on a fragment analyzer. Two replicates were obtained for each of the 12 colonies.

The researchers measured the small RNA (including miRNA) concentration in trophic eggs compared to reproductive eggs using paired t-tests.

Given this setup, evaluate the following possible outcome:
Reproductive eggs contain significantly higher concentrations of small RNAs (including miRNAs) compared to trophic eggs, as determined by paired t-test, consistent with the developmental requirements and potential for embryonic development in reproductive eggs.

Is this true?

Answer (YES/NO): YES